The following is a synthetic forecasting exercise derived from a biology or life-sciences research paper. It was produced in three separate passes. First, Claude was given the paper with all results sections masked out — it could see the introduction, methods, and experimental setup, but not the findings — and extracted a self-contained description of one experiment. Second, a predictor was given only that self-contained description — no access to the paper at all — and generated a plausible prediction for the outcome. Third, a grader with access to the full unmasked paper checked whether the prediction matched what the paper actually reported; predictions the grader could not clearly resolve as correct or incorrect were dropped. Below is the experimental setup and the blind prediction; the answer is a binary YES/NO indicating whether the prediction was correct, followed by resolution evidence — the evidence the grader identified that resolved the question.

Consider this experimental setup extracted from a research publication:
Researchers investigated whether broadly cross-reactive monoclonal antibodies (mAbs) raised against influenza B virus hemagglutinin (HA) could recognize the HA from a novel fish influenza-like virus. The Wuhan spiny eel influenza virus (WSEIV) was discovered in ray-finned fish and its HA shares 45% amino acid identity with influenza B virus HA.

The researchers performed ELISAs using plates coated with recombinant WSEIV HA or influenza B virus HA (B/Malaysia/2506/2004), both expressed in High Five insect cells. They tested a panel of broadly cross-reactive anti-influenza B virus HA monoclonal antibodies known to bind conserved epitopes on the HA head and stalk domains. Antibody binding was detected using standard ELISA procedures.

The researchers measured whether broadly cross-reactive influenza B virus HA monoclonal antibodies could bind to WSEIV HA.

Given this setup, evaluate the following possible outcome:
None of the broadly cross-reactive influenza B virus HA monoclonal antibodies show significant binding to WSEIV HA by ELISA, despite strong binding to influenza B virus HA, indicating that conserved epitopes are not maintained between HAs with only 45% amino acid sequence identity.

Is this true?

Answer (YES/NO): NO